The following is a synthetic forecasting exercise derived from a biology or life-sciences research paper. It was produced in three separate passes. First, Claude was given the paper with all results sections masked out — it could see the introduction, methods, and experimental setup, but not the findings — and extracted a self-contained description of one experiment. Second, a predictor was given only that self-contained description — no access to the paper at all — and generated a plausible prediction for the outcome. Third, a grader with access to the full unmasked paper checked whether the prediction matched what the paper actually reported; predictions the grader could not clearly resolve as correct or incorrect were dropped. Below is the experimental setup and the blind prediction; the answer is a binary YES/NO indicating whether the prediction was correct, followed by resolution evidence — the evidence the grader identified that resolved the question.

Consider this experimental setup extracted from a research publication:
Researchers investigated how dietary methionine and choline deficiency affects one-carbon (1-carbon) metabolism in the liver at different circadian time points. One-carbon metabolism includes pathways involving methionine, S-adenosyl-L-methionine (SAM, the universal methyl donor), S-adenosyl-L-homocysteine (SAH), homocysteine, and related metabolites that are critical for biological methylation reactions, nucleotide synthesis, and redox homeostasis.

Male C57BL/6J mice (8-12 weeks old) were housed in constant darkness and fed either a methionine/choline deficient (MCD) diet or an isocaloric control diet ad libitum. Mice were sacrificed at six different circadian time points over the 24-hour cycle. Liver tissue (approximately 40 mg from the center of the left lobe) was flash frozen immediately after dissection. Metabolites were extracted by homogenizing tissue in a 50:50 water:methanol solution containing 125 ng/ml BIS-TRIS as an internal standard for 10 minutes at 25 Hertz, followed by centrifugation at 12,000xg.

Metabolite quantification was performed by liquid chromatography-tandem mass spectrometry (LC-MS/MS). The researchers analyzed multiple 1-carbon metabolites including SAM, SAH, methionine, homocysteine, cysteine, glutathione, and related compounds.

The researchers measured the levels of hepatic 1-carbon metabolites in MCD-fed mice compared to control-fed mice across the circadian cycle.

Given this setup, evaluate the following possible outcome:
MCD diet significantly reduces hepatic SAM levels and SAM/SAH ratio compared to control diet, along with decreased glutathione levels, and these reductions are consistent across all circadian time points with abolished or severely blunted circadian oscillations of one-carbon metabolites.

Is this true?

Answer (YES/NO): NO